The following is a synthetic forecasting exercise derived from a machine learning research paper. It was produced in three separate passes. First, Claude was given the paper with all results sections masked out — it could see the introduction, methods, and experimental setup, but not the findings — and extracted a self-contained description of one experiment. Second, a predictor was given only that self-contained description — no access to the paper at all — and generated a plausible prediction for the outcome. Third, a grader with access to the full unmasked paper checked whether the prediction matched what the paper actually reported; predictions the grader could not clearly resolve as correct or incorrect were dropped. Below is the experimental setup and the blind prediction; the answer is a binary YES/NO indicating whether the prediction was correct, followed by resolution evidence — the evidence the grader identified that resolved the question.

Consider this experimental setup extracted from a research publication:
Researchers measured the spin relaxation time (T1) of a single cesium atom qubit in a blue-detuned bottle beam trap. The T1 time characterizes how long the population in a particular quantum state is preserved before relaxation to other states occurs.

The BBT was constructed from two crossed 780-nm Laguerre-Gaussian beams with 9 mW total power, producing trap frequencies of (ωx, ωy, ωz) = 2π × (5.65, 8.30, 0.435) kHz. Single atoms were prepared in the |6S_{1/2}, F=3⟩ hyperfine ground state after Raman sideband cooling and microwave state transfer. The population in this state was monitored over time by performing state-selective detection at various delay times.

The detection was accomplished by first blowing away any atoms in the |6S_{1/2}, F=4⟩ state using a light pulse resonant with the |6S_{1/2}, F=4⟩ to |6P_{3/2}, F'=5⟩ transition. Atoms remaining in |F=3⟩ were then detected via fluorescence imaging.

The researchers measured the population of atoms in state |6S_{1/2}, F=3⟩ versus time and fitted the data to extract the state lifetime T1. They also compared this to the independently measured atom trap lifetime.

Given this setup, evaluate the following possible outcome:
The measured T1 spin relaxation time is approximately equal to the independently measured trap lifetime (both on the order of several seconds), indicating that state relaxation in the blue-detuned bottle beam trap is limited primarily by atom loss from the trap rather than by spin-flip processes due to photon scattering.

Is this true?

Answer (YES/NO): NO